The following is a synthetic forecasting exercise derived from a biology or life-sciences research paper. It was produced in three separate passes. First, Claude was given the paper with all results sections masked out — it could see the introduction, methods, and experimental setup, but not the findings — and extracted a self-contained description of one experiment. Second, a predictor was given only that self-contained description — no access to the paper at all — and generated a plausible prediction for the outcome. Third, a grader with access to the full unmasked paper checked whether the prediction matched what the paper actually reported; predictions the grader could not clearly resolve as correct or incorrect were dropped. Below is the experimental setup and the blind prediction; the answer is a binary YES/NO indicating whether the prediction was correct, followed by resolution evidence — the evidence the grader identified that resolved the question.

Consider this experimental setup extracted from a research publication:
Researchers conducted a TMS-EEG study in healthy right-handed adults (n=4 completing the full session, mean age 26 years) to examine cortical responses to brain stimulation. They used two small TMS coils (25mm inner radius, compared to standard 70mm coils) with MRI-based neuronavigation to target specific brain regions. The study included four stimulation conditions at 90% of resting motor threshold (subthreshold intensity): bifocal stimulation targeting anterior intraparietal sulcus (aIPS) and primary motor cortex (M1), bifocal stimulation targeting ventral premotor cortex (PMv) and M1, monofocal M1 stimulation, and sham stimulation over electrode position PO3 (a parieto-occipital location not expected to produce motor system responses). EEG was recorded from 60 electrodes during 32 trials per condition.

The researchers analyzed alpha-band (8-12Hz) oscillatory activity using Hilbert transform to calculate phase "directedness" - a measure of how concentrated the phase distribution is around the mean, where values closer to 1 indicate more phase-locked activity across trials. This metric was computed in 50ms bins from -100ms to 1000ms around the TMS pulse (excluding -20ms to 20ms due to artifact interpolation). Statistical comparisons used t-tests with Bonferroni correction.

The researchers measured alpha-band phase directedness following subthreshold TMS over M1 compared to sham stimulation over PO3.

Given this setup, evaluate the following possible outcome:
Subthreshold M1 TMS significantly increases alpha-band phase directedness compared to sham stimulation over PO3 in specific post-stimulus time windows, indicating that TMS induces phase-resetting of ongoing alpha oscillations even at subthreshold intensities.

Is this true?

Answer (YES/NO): NO